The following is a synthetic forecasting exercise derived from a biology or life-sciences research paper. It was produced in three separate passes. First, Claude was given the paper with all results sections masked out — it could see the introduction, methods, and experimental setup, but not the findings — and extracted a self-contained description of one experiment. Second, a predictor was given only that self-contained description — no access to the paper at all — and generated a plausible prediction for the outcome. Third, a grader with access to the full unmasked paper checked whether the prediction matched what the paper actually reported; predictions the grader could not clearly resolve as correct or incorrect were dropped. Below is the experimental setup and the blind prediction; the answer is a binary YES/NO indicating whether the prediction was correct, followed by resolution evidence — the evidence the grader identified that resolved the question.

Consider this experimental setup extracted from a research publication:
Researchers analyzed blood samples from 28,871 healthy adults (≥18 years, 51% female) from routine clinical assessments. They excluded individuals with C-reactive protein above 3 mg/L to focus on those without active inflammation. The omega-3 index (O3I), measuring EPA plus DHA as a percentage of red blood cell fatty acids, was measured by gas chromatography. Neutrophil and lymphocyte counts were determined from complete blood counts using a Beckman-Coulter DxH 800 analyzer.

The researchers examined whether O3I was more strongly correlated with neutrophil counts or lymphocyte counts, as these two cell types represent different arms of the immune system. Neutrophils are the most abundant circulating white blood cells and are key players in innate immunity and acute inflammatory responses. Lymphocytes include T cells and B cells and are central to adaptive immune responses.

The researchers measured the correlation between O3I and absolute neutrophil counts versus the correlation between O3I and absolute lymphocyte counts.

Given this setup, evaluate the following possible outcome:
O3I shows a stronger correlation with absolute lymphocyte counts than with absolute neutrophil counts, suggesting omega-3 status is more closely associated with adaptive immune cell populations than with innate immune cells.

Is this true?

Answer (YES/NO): NO